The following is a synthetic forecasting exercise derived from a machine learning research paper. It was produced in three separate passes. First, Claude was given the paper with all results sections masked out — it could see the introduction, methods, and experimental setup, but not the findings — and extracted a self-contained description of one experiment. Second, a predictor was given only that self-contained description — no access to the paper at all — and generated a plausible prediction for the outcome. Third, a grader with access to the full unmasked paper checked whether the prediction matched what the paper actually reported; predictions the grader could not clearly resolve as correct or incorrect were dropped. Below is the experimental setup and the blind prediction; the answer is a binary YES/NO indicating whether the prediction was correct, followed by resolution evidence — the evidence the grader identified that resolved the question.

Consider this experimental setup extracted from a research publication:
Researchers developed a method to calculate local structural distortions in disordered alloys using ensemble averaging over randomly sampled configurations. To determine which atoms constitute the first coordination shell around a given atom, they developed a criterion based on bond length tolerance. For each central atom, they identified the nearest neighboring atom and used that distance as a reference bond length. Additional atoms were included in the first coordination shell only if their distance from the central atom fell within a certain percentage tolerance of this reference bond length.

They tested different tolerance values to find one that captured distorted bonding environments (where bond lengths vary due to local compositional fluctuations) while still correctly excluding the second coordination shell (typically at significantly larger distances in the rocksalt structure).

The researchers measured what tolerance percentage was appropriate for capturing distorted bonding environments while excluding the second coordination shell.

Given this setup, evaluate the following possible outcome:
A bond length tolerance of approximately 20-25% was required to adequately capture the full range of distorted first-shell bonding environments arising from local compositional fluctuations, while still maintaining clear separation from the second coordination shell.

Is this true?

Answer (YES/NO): YES